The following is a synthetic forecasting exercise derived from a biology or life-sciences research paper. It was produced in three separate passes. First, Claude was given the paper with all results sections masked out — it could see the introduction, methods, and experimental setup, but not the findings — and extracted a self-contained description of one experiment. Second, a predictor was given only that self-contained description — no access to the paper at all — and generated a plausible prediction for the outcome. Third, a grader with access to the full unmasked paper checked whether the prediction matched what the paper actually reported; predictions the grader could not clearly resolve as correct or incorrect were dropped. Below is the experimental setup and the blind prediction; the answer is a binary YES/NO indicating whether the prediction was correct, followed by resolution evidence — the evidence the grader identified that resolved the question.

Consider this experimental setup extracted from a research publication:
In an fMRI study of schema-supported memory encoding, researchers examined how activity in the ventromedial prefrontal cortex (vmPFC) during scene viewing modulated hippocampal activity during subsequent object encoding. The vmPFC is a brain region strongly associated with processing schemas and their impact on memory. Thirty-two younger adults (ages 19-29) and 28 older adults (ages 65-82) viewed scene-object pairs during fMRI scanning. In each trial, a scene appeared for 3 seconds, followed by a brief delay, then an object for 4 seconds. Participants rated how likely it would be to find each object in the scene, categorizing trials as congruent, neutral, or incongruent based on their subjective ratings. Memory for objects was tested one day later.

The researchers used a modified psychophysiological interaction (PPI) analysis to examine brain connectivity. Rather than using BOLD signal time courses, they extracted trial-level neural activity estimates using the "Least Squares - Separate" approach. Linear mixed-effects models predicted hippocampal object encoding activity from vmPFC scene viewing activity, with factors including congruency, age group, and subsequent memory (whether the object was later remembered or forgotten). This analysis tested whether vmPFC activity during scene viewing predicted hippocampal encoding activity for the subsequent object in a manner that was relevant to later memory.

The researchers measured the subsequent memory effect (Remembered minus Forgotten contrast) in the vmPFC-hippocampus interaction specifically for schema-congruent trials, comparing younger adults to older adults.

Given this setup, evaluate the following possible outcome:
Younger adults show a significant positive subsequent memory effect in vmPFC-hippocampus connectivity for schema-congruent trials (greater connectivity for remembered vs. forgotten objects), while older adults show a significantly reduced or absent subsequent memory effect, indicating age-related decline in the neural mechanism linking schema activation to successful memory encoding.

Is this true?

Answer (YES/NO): NO